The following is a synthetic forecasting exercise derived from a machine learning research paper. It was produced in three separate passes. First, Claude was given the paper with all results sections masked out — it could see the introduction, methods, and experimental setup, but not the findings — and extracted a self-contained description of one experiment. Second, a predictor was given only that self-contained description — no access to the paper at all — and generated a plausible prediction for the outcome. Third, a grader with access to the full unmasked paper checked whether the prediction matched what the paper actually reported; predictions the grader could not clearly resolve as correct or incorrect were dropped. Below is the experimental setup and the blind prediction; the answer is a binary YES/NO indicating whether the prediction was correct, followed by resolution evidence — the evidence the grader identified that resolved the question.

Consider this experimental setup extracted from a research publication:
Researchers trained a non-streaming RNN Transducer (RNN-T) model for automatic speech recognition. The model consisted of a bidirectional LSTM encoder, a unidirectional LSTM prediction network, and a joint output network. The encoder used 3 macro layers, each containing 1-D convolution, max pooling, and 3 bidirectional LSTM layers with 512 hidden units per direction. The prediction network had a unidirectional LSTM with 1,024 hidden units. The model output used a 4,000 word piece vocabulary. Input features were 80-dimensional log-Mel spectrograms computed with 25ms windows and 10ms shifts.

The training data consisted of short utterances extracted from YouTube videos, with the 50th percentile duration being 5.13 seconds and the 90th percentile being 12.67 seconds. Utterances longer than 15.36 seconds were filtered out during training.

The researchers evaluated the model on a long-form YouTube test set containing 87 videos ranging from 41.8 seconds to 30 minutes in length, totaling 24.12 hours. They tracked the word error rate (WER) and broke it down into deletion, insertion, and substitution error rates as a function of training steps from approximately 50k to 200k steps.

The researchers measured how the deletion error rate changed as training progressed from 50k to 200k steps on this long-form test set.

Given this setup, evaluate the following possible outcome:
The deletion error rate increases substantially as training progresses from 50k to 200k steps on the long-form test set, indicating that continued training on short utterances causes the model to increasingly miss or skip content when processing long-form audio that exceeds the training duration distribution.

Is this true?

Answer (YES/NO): YES